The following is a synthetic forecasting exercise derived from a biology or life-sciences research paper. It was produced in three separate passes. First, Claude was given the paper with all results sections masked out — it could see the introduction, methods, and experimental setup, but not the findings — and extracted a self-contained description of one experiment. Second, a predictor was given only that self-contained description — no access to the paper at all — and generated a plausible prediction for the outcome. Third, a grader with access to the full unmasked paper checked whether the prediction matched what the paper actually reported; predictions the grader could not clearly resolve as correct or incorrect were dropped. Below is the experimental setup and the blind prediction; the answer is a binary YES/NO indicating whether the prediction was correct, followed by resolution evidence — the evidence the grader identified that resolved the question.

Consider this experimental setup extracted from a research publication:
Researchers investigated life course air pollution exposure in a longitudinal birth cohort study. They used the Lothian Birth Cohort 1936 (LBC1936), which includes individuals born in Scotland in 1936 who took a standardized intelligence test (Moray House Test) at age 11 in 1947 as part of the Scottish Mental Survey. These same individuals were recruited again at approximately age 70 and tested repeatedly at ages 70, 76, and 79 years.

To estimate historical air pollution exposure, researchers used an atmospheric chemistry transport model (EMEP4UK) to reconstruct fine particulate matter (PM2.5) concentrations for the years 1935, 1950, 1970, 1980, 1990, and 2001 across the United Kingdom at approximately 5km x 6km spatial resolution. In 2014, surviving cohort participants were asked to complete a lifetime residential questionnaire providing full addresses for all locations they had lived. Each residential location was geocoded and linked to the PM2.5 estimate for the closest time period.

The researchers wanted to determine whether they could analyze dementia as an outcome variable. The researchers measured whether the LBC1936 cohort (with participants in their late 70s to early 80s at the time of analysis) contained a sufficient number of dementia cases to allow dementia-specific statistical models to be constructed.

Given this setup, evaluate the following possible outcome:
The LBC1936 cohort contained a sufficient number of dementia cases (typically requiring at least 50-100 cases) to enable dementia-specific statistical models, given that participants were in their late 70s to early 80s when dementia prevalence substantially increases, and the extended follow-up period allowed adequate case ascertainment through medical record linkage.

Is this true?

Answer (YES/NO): NO